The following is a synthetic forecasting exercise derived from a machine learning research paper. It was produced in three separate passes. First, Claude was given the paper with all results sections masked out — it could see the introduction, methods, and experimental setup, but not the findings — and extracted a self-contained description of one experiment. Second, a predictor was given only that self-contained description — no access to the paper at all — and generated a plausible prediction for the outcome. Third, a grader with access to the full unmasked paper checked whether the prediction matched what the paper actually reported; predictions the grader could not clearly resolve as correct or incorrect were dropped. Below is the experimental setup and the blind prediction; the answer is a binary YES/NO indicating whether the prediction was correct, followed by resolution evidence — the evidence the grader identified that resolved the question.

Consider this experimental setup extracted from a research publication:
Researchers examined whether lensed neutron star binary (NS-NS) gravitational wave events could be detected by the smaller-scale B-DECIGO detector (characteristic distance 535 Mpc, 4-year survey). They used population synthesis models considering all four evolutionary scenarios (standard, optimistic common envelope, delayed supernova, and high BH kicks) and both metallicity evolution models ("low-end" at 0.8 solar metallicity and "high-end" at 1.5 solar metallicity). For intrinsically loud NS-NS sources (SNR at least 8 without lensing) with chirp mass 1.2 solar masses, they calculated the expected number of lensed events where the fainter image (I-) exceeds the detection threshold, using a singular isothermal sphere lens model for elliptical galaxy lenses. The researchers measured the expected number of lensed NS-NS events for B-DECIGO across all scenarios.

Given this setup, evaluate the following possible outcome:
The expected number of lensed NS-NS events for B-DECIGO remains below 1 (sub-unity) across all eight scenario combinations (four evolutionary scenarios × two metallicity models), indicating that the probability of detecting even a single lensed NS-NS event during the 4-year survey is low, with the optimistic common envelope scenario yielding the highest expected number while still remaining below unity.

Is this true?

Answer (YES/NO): NO